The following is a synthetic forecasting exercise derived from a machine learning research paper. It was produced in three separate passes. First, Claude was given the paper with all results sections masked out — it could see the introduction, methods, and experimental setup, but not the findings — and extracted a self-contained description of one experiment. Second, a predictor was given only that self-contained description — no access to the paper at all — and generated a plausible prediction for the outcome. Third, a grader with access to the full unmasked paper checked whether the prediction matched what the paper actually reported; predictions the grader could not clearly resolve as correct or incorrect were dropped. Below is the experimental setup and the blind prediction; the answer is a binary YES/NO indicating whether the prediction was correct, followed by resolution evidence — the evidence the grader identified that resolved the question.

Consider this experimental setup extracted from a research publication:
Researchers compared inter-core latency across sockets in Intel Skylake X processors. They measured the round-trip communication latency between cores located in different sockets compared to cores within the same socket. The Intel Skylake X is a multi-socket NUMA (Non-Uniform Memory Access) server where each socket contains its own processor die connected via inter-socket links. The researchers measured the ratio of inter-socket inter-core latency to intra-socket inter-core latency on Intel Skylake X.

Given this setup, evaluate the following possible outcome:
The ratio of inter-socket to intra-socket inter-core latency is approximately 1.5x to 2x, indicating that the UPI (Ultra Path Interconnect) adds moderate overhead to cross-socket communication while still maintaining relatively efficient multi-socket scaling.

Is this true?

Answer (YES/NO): NO